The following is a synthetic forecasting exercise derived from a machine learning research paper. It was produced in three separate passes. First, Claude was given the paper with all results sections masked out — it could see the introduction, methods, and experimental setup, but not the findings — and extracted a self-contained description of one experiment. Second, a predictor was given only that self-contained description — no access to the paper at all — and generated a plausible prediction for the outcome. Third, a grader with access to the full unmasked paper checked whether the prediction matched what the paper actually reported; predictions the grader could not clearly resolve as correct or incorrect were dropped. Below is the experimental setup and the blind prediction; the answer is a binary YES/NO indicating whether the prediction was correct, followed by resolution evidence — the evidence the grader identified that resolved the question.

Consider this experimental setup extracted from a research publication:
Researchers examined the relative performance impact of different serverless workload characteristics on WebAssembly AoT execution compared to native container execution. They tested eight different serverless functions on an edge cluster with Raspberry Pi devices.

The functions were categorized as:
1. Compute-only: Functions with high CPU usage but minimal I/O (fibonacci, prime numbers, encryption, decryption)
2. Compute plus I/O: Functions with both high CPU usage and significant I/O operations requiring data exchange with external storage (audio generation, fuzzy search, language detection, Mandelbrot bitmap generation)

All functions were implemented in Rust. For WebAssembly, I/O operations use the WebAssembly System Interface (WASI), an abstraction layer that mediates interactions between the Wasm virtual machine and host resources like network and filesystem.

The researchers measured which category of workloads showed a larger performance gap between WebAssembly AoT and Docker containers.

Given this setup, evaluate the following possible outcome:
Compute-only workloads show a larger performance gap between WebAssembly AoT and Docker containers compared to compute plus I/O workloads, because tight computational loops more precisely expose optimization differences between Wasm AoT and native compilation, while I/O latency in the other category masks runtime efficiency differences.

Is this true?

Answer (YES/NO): YES